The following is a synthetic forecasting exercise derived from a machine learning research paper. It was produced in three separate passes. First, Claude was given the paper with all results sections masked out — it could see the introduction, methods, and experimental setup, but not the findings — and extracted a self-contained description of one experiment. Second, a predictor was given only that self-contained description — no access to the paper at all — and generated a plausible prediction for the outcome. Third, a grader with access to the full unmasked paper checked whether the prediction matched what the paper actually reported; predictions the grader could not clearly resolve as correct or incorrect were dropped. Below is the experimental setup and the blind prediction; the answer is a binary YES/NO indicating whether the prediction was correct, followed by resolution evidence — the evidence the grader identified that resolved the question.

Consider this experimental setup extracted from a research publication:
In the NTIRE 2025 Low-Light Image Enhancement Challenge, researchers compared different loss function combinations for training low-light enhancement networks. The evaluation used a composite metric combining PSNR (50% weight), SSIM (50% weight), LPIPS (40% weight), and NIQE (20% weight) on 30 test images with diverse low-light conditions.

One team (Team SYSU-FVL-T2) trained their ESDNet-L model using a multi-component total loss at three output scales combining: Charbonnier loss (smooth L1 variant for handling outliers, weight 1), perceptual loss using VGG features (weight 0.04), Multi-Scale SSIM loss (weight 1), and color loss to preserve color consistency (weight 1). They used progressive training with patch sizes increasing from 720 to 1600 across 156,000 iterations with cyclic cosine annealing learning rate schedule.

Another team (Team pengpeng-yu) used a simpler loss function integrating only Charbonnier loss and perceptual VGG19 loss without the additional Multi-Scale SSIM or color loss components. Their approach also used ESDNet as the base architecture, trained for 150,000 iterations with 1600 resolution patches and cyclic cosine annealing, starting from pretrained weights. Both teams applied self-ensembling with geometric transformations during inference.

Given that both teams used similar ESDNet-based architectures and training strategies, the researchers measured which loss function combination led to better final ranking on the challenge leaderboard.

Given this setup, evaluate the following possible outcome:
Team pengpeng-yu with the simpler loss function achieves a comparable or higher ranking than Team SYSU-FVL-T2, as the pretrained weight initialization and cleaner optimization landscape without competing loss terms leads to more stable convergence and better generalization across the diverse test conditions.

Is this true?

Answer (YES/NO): YES